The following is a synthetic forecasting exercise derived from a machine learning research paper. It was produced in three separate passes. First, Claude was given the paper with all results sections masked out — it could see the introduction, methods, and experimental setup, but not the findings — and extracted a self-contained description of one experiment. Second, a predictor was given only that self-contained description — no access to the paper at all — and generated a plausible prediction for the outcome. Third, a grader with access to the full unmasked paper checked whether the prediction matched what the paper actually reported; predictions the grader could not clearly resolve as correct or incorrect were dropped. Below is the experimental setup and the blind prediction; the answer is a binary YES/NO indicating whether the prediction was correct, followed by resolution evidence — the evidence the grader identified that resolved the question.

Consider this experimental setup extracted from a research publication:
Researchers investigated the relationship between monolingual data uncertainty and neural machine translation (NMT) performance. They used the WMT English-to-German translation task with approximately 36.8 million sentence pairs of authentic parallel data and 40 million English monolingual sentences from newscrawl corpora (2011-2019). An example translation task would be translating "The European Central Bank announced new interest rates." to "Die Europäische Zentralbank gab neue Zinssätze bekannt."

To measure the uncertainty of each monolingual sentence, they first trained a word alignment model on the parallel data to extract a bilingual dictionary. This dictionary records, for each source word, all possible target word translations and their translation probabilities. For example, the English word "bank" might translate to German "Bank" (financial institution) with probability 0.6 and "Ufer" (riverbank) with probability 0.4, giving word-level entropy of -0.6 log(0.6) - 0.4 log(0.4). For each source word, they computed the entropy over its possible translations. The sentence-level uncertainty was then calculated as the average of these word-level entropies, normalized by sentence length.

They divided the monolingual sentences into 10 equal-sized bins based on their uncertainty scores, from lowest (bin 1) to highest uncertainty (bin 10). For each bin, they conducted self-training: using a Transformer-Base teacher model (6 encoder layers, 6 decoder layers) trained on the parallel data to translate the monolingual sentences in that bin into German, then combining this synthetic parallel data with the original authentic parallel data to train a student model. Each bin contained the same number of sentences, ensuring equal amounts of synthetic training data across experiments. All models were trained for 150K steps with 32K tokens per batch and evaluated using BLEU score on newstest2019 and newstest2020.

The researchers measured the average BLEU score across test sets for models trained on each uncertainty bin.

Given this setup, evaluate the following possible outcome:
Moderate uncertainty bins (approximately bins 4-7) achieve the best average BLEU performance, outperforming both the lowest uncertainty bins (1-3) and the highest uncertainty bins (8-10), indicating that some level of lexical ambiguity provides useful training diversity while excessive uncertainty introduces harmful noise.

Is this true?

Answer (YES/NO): NO